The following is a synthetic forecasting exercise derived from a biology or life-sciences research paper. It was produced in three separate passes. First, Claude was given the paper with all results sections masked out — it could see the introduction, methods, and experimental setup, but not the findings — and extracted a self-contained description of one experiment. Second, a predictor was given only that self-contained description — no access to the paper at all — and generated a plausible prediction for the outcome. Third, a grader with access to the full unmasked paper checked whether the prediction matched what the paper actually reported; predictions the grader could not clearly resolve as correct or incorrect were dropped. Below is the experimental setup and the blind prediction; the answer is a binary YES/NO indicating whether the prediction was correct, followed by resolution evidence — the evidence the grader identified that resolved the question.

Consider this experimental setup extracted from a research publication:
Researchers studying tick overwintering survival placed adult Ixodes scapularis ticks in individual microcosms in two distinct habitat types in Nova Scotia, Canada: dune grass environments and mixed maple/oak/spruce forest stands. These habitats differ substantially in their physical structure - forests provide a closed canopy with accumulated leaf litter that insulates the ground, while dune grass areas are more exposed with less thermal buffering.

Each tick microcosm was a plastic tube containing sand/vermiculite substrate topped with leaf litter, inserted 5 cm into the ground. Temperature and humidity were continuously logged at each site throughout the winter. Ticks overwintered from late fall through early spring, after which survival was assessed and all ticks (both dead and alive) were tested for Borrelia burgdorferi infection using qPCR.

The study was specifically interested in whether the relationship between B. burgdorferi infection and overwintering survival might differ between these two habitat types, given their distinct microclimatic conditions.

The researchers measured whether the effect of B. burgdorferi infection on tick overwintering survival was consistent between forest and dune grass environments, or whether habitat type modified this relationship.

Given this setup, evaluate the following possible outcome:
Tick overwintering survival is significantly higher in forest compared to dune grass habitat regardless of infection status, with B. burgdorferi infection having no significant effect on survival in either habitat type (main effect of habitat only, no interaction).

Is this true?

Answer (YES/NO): NO